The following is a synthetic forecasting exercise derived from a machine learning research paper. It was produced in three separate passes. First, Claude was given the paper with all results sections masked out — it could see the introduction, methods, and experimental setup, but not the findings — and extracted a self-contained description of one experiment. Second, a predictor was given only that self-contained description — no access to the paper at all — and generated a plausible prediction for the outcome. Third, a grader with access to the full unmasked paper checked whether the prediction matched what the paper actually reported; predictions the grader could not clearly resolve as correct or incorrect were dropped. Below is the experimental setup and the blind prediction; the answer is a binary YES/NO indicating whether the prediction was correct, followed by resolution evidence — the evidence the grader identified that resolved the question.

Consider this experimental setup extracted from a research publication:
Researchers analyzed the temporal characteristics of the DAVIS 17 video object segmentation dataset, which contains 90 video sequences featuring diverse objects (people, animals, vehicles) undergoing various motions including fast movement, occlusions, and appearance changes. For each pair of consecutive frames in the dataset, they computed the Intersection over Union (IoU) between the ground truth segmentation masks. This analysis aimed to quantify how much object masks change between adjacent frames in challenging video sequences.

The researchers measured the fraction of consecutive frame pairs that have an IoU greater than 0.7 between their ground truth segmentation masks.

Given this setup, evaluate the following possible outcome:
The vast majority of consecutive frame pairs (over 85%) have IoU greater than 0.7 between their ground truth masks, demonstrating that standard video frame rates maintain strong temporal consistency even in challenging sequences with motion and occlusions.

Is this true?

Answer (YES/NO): NO